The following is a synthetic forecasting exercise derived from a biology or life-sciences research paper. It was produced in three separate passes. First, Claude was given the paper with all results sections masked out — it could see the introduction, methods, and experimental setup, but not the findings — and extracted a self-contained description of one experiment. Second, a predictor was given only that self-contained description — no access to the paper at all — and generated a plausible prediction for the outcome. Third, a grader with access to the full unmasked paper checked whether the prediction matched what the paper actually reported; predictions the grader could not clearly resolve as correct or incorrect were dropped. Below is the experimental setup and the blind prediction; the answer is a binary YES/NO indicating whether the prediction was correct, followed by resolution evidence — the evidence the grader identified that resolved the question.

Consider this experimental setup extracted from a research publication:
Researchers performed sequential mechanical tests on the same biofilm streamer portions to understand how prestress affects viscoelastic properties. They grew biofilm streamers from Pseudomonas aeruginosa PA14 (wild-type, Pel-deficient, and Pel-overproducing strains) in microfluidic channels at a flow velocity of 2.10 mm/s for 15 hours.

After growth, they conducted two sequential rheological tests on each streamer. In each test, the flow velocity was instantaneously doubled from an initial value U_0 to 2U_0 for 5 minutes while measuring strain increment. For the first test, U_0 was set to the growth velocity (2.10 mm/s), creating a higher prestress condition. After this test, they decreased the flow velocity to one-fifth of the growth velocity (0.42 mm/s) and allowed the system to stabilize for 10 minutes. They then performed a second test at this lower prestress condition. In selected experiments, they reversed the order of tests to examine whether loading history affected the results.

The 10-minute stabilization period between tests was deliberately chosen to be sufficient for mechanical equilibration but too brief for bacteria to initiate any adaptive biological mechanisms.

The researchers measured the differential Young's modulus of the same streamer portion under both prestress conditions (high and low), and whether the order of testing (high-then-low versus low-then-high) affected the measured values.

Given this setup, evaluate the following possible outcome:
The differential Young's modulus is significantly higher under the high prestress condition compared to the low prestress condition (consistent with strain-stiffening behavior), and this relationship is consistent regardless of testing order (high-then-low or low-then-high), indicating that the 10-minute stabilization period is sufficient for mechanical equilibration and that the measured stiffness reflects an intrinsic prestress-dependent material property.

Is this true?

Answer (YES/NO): YES